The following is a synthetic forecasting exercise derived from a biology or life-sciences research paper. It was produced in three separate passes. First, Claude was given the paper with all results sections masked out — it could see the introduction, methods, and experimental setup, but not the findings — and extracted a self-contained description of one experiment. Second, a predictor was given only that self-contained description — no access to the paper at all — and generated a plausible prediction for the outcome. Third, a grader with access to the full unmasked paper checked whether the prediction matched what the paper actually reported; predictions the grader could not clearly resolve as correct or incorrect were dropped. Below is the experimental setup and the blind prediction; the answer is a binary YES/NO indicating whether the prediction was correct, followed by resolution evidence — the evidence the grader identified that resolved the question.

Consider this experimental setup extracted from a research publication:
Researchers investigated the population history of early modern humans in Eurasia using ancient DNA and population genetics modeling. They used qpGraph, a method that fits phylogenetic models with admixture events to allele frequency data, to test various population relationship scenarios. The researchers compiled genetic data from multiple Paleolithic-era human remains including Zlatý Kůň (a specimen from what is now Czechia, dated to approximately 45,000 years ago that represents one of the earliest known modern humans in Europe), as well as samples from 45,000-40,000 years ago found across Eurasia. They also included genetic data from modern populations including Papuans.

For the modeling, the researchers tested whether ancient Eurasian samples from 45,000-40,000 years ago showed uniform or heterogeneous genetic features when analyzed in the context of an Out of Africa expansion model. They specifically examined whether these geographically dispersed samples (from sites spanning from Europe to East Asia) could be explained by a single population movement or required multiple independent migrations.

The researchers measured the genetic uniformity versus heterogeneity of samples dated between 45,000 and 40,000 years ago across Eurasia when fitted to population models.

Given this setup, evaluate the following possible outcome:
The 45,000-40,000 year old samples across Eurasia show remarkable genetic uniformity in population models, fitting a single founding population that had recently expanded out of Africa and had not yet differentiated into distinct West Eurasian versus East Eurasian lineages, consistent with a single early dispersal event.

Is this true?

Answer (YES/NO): YES